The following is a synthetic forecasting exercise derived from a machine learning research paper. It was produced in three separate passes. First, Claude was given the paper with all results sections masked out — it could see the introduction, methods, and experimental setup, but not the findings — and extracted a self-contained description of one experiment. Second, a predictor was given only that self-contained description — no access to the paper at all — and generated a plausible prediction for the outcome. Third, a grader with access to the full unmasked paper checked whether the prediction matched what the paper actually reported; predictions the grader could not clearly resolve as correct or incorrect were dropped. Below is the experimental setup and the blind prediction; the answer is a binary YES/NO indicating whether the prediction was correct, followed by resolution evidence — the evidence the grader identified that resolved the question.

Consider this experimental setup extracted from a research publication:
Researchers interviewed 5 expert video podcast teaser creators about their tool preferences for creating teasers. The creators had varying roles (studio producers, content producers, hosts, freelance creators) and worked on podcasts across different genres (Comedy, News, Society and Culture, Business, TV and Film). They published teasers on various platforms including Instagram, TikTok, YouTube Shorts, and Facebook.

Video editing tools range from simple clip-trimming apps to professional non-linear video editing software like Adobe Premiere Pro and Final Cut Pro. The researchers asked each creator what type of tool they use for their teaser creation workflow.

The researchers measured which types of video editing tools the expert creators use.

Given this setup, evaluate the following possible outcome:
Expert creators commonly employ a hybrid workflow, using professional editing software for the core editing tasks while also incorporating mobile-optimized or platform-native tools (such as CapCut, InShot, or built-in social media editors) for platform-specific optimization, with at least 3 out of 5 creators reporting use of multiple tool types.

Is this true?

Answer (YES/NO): NO